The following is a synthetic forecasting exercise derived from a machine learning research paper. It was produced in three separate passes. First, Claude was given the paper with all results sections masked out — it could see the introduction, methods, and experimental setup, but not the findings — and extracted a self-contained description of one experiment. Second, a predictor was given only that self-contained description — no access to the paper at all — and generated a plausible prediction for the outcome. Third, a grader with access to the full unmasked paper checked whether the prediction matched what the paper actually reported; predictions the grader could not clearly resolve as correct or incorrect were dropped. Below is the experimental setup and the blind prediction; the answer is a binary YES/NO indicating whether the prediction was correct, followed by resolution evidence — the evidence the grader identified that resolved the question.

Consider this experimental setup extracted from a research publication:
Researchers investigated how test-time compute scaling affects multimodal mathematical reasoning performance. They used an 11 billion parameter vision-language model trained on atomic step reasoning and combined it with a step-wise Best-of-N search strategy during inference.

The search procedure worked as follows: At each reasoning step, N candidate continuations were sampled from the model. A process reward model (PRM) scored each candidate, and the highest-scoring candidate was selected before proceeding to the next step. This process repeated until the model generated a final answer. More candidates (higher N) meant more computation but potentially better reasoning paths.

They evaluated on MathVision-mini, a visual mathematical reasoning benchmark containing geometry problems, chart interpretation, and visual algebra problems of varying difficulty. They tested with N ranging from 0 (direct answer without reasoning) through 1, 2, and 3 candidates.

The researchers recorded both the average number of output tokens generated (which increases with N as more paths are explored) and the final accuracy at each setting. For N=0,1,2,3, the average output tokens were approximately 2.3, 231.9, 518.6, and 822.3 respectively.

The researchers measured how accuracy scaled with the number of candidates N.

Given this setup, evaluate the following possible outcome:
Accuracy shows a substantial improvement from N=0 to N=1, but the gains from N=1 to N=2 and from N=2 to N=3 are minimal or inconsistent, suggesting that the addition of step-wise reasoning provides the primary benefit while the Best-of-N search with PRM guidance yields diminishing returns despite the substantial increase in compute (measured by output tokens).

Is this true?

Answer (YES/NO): NO